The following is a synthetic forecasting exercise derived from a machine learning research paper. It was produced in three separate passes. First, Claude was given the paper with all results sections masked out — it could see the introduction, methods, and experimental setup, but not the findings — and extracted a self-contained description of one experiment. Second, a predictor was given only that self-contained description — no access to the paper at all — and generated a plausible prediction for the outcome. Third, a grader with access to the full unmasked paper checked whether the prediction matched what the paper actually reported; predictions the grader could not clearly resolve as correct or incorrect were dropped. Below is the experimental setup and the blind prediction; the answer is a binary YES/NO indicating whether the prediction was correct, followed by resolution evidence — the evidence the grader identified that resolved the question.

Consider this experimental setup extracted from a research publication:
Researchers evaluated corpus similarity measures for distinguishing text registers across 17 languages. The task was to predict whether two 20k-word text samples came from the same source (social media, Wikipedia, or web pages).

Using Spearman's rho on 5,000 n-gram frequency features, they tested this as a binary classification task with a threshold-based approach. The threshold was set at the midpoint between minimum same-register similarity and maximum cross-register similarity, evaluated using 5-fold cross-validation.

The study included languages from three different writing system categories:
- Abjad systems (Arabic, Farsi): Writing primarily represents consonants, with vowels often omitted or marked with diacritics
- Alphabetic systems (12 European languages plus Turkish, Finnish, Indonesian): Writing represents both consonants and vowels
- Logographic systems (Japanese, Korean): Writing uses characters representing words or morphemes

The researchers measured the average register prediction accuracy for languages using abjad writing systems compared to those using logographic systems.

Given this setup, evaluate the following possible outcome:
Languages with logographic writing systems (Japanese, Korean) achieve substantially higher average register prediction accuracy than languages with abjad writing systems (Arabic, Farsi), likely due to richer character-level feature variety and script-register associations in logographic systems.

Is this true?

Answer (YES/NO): NO